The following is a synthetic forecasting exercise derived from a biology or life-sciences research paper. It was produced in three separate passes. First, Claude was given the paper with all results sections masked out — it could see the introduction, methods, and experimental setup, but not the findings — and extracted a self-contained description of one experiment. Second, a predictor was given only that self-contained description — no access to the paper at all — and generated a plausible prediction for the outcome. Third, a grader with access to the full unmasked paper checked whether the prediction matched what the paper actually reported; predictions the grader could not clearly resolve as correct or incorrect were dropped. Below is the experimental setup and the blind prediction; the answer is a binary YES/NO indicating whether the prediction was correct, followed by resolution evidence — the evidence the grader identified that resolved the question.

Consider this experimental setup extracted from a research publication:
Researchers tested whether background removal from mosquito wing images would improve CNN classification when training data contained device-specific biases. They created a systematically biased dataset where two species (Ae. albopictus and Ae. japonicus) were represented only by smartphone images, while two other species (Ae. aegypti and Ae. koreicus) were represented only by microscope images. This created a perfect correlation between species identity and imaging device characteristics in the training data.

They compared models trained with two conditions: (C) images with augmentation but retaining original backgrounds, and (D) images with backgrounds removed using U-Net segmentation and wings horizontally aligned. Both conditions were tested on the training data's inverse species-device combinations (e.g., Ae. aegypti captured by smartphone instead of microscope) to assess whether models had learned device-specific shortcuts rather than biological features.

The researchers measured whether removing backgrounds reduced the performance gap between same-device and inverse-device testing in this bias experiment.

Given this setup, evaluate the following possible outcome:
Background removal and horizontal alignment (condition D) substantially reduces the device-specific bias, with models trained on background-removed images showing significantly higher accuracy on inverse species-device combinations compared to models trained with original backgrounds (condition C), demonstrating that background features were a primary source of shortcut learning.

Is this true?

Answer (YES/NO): NO